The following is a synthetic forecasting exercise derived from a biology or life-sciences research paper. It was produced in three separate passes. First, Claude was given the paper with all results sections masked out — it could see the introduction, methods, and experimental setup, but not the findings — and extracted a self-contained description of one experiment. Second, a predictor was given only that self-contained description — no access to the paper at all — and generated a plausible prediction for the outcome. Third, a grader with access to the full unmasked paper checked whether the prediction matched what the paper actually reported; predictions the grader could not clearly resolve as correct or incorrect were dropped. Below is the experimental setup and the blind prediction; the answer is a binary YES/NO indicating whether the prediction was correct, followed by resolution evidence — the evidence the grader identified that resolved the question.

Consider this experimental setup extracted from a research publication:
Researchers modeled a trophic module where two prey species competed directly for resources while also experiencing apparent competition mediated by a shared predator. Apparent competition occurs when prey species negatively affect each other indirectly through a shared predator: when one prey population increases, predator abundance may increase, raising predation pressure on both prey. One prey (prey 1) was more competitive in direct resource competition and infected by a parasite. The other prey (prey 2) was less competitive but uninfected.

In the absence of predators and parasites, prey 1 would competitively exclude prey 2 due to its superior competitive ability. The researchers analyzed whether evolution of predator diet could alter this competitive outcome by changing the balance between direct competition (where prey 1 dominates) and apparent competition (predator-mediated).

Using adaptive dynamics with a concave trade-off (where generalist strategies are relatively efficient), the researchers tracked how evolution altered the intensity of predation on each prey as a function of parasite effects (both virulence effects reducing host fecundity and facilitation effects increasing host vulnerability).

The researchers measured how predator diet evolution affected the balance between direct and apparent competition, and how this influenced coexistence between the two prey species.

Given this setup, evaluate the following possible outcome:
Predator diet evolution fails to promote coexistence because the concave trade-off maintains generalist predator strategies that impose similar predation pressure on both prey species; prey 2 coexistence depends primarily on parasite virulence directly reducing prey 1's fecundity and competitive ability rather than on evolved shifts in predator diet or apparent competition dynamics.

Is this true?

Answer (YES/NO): NO